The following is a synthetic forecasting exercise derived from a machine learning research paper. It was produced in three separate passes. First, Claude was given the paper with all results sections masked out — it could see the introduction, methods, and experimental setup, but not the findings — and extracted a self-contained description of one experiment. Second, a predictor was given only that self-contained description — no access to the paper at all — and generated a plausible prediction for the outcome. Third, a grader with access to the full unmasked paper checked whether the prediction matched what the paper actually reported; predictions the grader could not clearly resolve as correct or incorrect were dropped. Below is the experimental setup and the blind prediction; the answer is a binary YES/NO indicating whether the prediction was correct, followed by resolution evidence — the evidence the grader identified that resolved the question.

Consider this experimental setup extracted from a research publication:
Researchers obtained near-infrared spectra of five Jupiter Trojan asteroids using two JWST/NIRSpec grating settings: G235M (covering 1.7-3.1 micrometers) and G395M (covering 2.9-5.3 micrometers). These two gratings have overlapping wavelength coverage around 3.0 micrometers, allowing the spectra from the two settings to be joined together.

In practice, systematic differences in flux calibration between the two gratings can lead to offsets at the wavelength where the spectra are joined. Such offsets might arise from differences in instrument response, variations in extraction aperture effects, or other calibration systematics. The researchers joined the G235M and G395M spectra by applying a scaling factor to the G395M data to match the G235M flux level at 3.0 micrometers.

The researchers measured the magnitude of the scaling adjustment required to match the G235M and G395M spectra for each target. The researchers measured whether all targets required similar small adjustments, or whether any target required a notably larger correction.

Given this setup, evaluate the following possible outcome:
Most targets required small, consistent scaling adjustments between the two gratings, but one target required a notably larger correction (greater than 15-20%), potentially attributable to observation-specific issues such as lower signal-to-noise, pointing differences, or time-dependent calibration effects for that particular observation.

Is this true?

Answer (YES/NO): NO